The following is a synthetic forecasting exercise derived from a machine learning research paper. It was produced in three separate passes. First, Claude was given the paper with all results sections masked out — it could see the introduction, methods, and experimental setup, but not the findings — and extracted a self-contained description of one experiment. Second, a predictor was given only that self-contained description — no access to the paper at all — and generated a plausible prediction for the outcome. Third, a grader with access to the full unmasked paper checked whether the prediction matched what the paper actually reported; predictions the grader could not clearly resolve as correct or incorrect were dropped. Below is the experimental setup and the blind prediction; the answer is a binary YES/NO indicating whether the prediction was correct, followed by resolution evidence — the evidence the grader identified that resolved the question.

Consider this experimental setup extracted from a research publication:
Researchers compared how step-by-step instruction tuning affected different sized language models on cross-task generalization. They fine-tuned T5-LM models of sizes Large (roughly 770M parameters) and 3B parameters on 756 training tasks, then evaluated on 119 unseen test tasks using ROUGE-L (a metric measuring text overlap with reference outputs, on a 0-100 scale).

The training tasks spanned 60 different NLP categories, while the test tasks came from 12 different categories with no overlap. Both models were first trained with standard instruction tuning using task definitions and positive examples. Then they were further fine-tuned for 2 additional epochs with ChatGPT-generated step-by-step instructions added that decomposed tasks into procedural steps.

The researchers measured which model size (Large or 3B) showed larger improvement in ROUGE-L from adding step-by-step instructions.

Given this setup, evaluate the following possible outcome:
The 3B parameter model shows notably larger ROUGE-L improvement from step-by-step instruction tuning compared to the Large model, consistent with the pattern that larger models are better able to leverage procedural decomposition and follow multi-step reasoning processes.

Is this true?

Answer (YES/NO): NO